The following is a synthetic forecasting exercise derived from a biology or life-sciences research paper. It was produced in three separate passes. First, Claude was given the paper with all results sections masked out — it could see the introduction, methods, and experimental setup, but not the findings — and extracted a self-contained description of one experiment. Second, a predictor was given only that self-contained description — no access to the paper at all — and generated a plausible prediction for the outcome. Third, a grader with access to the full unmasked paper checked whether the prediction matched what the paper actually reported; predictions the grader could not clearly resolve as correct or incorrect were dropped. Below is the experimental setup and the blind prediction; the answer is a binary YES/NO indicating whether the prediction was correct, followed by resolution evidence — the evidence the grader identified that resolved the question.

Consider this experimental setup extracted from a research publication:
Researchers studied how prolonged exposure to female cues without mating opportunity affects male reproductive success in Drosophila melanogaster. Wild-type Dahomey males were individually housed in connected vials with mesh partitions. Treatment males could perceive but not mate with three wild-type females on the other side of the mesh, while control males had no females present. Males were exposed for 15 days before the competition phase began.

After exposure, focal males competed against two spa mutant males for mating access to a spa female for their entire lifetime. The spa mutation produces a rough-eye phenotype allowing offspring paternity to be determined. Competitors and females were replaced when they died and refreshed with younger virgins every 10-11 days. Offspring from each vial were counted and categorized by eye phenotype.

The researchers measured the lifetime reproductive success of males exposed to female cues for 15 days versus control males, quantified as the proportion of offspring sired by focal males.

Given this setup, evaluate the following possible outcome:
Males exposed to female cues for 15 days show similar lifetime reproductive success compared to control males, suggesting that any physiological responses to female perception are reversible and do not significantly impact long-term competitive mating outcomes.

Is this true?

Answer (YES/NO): NO